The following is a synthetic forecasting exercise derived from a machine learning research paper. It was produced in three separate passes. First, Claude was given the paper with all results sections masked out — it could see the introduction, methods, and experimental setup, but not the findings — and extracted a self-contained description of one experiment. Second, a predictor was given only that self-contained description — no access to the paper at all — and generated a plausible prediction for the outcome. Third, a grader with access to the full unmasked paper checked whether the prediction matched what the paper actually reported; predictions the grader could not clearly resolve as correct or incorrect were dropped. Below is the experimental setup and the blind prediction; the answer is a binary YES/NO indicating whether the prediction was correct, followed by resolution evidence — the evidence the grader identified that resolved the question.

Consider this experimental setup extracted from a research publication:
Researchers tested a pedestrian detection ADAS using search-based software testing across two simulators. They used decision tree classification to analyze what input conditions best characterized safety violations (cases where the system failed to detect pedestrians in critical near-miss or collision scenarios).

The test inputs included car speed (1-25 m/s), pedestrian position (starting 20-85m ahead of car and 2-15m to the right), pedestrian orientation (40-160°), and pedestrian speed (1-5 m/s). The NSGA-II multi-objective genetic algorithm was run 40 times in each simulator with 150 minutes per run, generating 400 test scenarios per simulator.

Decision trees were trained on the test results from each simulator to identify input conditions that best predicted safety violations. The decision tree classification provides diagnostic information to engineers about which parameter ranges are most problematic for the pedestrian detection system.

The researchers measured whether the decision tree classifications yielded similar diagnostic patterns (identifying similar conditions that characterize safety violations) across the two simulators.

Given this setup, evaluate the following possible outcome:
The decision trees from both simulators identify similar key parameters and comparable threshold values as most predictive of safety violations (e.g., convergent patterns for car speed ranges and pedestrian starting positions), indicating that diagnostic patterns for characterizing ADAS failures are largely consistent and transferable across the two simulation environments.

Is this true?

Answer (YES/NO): NO